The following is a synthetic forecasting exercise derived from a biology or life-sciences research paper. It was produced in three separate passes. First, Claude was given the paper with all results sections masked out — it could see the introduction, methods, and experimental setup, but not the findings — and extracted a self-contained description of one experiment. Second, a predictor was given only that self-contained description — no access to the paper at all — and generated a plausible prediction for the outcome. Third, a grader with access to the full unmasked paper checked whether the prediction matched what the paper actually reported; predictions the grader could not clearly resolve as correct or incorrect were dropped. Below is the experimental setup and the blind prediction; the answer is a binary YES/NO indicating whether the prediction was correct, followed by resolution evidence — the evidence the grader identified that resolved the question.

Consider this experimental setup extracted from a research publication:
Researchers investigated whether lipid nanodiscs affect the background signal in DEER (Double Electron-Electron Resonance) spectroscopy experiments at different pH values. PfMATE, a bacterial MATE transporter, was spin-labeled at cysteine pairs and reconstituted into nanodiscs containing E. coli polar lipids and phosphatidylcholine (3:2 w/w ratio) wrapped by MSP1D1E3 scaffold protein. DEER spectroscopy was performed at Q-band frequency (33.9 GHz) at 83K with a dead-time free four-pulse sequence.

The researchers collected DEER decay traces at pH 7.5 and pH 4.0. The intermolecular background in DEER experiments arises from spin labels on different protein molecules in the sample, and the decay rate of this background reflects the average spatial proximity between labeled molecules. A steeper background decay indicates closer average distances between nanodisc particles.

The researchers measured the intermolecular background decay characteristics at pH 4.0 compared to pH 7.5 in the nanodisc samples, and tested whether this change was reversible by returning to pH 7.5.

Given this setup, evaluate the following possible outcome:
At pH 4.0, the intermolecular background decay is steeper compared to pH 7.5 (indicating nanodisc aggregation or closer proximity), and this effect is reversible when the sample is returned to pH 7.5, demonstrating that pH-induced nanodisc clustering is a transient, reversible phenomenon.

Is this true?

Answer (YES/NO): YES